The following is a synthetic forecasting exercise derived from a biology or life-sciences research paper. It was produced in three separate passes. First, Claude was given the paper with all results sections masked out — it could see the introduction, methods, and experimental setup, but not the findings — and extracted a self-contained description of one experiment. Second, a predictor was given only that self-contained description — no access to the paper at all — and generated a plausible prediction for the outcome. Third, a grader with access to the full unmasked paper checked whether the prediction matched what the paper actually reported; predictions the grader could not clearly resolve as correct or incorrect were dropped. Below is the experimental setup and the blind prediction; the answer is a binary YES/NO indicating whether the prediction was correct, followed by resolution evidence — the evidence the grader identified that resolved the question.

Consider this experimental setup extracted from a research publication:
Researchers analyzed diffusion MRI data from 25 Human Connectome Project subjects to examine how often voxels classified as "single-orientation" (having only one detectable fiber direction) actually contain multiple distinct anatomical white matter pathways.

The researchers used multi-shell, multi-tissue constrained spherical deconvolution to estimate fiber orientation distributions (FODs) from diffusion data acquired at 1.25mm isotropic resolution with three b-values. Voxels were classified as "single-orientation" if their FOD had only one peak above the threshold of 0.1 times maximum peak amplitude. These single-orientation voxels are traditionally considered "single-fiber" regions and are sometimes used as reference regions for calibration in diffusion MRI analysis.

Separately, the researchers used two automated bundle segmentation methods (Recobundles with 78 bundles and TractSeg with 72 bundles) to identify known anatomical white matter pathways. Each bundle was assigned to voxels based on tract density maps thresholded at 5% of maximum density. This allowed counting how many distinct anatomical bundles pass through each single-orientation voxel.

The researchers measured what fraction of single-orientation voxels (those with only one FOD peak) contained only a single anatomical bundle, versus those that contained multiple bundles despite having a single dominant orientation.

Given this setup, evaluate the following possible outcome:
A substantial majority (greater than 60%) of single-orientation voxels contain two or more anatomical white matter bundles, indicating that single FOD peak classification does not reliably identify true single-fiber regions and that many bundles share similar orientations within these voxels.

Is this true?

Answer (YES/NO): YES